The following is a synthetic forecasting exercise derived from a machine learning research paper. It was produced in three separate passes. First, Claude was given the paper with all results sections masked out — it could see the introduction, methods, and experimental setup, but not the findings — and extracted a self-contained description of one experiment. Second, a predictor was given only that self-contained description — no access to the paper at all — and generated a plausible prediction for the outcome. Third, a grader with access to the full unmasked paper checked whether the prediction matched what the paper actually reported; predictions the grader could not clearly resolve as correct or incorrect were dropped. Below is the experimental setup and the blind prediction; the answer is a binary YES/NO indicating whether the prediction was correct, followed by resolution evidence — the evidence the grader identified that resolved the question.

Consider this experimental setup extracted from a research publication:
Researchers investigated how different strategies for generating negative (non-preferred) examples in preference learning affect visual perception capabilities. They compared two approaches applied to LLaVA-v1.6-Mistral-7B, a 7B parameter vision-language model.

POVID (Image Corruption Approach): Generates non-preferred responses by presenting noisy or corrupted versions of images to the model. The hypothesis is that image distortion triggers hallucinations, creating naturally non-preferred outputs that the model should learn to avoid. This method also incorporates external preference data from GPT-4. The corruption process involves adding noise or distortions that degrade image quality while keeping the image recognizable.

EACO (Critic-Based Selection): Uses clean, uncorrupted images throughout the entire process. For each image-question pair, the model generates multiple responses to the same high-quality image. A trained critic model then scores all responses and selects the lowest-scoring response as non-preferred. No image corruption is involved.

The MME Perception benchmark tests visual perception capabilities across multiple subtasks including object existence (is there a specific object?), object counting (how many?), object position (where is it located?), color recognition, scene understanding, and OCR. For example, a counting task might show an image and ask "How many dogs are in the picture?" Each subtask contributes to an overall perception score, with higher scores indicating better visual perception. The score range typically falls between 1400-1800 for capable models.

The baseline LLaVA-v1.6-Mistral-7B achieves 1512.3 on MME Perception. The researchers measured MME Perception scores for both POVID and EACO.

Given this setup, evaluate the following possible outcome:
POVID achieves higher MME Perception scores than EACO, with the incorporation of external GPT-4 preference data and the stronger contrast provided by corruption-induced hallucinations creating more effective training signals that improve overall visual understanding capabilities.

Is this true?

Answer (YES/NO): NO